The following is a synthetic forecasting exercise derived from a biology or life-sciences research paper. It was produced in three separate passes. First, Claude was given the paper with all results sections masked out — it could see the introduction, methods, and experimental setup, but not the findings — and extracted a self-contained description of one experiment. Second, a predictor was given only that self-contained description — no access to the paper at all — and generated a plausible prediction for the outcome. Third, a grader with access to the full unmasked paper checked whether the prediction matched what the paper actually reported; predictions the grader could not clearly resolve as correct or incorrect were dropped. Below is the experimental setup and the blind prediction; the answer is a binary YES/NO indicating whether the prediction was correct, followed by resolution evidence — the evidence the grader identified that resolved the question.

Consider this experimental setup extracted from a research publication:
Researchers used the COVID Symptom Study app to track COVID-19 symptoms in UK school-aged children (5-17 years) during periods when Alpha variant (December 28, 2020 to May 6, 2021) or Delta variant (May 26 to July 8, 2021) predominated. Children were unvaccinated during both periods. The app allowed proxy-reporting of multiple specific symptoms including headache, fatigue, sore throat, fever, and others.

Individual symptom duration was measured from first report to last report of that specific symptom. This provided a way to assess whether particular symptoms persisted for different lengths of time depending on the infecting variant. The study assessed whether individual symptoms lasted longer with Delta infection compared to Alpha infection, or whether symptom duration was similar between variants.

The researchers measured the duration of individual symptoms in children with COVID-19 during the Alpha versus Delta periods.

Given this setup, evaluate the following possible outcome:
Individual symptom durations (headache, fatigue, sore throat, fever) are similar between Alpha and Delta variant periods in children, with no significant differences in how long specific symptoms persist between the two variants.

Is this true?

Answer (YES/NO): YES